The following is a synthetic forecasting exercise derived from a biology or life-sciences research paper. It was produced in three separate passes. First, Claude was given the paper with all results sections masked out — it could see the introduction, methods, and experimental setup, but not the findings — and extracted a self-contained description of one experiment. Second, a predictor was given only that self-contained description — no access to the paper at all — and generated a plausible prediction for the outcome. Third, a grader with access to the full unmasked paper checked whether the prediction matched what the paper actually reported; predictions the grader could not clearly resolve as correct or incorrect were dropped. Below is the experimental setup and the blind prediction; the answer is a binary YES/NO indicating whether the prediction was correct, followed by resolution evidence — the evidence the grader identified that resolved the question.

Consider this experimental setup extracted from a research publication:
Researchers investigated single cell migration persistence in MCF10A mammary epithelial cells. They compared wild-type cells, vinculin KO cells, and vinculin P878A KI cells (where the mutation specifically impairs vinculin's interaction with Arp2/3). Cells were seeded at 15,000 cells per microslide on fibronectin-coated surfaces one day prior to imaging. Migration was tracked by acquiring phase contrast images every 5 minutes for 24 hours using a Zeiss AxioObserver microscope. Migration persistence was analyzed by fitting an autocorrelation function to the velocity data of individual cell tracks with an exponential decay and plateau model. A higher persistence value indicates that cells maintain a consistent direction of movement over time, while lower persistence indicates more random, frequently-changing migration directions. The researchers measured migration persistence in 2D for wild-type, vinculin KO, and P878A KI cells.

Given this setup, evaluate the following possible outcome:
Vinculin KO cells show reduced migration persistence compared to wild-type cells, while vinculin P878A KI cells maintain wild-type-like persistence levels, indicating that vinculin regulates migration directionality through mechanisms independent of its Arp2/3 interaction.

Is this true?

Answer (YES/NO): NO